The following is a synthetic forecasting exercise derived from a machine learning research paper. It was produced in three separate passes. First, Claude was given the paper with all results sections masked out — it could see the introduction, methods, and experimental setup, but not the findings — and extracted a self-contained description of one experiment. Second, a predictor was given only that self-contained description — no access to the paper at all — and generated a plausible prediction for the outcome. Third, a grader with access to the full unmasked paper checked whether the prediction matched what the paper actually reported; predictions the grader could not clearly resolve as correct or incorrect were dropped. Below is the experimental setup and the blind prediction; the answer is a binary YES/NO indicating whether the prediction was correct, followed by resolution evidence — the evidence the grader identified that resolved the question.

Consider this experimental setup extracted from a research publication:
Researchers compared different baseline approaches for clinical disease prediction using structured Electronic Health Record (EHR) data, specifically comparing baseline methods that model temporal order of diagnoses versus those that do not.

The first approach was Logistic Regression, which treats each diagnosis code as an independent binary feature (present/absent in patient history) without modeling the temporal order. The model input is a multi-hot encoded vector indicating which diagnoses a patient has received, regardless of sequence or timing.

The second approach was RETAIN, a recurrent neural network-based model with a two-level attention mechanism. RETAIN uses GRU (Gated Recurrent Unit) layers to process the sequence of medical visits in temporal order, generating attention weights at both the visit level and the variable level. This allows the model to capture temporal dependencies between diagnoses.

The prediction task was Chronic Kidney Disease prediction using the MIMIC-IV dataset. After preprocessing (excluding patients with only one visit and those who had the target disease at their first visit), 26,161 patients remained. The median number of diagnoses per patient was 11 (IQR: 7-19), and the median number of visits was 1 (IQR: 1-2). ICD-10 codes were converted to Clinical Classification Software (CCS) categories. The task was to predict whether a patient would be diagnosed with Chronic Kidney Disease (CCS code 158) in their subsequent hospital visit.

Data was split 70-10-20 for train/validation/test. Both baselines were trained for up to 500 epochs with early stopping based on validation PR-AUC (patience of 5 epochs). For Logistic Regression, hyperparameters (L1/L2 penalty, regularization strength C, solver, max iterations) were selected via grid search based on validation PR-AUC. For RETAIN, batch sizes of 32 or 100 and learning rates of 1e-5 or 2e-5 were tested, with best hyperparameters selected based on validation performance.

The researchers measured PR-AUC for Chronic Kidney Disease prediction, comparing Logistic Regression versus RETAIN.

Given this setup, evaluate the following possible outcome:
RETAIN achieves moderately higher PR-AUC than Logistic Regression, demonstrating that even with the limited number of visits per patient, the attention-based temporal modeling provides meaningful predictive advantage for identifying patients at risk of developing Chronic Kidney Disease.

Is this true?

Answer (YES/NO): NO